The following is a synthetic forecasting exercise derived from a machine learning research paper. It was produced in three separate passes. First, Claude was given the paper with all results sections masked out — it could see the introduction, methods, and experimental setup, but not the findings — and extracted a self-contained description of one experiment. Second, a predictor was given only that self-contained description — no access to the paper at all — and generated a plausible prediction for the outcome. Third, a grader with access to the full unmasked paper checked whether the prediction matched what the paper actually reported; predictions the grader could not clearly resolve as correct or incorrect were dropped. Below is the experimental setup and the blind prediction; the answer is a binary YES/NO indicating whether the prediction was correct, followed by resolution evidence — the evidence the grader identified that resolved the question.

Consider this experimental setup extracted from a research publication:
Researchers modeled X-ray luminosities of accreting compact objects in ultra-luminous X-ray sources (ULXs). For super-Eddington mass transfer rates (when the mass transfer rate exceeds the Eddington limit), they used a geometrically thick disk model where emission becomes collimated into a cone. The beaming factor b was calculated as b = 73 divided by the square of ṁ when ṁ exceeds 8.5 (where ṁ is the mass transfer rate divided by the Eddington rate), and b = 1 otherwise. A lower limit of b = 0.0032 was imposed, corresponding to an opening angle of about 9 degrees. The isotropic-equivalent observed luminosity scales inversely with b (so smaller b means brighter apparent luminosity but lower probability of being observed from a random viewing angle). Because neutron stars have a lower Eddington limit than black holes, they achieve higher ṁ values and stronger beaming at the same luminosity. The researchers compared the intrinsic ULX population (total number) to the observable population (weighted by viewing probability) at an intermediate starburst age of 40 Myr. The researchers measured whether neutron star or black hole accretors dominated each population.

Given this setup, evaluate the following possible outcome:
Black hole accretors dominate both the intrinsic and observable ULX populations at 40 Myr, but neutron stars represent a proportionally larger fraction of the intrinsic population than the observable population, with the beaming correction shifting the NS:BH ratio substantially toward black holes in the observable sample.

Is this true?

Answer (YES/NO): YES